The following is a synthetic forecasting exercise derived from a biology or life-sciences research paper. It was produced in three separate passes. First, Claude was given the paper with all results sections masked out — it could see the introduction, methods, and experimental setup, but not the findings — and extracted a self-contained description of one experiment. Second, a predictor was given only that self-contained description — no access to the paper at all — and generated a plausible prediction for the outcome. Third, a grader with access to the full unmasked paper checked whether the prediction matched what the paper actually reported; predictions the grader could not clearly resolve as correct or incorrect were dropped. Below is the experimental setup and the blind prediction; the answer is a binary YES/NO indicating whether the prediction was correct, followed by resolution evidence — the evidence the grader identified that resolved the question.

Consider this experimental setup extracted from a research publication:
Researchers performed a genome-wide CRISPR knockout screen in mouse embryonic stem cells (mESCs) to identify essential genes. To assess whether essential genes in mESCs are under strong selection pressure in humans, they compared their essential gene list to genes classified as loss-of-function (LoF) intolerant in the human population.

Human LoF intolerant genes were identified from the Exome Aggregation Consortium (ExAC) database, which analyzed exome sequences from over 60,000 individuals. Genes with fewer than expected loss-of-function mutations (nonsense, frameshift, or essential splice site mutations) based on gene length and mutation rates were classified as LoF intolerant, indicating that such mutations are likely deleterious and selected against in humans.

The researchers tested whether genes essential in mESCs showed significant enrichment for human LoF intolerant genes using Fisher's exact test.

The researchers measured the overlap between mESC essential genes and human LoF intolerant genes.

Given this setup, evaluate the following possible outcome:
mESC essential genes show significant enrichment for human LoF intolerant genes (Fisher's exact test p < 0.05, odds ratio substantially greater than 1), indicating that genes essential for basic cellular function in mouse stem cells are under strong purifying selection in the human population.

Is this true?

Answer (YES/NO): YES